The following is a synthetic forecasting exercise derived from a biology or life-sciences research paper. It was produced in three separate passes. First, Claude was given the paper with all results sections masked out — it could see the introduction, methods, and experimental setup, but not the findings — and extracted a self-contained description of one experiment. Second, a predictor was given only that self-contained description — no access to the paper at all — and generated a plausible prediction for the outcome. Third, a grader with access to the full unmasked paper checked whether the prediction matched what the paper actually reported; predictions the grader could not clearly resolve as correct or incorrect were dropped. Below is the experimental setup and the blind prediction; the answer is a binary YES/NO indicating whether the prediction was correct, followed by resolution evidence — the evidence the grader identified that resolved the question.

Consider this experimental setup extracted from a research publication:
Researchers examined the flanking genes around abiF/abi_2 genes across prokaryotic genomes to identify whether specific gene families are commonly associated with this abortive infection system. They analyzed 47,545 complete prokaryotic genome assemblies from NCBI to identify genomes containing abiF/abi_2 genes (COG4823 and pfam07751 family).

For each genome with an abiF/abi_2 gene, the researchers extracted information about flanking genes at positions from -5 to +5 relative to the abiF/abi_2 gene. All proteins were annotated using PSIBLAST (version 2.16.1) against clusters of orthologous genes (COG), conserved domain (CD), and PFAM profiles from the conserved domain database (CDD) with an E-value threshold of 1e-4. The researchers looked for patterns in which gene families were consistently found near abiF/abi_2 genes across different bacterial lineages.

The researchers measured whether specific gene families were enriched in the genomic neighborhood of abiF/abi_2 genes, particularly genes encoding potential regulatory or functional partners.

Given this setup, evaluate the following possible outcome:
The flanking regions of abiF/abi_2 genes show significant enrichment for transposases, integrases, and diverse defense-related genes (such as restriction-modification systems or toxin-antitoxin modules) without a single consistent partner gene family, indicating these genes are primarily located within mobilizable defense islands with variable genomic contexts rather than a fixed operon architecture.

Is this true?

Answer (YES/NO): YES